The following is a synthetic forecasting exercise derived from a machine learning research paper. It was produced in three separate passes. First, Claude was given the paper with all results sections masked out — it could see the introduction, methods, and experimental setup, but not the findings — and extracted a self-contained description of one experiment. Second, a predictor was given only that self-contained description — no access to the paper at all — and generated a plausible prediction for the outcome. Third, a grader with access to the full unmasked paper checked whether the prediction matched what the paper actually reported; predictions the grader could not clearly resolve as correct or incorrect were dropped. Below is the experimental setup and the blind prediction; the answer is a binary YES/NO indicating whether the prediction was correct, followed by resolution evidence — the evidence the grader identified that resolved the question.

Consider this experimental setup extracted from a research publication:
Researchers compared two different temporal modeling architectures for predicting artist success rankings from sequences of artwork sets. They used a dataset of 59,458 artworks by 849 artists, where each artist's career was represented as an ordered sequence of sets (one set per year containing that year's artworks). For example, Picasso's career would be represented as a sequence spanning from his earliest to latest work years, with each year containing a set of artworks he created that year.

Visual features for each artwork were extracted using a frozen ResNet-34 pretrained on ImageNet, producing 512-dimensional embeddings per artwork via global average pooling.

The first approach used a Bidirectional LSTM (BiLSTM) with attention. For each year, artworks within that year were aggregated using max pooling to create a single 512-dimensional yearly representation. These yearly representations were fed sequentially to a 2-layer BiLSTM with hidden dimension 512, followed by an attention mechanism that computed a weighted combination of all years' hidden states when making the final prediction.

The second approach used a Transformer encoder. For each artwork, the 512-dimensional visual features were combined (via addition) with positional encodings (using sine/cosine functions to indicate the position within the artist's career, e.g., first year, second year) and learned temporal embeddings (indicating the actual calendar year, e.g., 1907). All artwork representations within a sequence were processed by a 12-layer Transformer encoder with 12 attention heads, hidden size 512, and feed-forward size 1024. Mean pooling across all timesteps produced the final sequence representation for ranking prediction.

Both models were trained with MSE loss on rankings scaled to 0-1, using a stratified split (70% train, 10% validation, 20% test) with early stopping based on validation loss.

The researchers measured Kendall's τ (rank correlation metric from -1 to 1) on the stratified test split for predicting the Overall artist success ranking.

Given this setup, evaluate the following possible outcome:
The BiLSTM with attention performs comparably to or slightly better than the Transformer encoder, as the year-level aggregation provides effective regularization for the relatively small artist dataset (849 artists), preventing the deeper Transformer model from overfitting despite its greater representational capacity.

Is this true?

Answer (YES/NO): NO